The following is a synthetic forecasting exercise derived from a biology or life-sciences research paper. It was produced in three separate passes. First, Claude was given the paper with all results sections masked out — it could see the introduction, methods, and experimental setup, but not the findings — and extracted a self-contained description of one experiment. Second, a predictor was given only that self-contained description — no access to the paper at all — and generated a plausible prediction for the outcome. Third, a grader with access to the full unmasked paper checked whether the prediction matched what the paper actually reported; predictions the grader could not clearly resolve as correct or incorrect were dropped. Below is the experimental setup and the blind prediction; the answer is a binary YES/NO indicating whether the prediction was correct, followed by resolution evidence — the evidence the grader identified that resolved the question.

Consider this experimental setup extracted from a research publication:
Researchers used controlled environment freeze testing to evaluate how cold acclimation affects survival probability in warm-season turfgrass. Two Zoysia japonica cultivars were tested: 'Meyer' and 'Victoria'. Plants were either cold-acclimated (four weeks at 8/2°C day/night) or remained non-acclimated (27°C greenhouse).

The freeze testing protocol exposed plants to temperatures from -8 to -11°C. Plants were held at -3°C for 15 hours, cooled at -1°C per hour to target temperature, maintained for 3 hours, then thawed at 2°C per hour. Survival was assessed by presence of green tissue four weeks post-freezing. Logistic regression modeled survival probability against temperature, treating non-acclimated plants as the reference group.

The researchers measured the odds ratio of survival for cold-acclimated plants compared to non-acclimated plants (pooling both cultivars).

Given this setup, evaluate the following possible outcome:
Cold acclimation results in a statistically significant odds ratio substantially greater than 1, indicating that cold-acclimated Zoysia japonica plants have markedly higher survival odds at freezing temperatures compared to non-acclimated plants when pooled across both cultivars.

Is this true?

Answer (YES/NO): YES